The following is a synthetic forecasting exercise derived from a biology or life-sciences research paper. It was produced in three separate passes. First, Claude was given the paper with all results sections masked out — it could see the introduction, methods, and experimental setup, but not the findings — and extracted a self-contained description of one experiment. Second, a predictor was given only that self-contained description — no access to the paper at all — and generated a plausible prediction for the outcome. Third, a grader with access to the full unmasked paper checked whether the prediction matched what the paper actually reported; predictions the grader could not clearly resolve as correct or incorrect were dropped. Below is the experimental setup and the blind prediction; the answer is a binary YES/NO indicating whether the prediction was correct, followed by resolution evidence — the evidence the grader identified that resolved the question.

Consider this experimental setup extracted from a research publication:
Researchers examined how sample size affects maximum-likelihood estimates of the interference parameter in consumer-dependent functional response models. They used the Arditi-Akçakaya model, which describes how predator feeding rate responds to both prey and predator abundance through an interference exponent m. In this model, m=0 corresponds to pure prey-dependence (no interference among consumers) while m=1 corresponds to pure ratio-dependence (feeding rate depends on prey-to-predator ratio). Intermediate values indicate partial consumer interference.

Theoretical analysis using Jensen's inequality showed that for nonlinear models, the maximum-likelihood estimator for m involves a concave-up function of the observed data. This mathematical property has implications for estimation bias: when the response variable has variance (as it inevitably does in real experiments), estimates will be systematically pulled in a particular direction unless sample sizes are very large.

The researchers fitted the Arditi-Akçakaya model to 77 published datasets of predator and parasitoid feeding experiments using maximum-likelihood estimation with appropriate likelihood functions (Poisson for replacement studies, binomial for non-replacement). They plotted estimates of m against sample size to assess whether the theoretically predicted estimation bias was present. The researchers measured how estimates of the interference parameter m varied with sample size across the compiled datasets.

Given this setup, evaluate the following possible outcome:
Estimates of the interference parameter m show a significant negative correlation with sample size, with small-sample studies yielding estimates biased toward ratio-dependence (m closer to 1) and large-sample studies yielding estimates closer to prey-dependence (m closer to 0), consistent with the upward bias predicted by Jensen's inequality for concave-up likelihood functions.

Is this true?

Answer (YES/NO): YES